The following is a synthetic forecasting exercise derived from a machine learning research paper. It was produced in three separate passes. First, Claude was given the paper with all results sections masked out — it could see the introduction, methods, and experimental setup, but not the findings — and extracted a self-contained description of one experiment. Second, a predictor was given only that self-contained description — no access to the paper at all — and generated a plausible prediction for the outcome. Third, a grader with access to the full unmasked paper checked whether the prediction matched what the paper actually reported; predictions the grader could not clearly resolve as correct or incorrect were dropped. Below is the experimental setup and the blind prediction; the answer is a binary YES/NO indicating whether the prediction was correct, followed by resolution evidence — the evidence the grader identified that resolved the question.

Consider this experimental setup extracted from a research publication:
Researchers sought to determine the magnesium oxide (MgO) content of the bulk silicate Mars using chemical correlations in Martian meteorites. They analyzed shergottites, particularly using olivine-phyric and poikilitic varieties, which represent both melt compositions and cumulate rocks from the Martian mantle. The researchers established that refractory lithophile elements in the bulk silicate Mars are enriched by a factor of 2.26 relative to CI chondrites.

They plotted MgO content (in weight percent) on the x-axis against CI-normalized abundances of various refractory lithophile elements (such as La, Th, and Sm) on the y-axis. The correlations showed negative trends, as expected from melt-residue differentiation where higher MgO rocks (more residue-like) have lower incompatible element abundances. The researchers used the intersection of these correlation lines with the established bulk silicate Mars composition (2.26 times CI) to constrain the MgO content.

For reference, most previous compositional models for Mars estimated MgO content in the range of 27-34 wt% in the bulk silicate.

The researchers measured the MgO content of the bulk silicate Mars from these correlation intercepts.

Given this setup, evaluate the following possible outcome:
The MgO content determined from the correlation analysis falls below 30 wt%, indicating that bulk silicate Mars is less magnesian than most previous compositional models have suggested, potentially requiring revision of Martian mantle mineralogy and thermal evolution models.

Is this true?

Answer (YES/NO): NO